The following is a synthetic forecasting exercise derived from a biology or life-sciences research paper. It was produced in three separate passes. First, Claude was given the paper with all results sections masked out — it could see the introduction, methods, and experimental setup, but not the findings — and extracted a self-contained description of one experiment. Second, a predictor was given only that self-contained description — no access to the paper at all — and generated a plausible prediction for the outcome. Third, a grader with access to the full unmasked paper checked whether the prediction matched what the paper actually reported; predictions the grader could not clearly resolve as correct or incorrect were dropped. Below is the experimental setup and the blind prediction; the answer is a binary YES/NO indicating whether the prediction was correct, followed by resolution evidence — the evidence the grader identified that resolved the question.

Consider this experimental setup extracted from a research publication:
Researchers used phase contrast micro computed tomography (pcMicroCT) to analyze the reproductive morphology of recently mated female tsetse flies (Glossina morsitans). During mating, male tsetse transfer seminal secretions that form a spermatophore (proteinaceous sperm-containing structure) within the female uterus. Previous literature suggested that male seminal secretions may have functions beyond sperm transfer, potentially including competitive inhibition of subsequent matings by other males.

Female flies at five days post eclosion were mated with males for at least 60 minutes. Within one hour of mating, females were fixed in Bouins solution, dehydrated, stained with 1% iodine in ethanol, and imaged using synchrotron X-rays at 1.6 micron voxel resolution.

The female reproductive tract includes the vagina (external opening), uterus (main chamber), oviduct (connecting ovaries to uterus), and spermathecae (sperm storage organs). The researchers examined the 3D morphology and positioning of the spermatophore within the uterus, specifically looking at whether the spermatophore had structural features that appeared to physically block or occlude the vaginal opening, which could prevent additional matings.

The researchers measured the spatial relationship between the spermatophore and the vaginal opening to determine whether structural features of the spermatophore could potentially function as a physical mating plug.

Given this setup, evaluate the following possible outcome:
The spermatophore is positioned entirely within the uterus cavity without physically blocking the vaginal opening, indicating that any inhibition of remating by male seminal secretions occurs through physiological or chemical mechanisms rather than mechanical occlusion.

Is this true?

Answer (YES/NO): NO